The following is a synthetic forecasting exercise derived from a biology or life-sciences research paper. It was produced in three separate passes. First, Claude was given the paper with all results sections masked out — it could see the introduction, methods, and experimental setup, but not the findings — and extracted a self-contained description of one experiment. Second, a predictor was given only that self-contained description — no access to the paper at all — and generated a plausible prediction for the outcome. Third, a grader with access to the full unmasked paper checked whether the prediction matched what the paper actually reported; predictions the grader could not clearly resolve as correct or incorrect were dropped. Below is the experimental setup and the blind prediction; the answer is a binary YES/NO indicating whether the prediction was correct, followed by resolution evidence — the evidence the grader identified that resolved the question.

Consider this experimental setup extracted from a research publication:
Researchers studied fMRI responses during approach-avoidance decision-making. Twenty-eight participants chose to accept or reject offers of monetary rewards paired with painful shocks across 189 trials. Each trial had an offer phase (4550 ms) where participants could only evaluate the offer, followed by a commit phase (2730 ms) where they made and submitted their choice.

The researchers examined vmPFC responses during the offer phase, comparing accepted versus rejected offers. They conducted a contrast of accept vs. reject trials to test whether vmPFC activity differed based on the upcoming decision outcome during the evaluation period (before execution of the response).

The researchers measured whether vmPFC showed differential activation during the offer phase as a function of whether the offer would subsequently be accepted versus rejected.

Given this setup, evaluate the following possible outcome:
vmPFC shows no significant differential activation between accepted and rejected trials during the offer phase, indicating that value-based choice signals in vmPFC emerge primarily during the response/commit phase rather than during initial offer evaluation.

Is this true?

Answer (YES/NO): NO